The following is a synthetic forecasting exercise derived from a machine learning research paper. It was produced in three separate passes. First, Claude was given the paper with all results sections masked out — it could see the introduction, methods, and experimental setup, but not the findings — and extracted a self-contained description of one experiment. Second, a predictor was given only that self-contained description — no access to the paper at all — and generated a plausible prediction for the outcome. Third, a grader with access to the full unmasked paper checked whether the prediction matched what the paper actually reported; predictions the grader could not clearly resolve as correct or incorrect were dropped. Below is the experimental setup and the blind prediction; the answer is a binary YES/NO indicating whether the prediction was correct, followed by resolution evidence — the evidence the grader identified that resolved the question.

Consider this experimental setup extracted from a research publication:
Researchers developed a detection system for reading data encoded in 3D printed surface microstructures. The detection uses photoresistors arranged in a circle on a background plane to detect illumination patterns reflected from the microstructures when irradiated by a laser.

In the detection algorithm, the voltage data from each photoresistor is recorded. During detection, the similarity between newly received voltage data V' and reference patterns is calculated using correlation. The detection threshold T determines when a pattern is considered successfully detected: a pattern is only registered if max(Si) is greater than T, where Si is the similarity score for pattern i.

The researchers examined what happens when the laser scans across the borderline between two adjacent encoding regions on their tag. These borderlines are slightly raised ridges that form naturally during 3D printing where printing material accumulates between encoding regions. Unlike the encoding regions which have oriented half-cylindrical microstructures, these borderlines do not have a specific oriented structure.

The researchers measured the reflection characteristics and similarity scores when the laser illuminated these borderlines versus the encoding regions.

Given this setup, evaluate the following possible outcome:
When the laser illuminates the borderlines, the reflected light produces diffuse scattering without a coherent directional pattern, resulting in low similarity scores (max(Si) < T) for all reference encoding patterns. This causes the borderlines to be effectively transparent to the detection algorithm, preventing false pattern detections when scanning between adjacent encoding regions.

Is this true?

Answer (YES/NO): YES